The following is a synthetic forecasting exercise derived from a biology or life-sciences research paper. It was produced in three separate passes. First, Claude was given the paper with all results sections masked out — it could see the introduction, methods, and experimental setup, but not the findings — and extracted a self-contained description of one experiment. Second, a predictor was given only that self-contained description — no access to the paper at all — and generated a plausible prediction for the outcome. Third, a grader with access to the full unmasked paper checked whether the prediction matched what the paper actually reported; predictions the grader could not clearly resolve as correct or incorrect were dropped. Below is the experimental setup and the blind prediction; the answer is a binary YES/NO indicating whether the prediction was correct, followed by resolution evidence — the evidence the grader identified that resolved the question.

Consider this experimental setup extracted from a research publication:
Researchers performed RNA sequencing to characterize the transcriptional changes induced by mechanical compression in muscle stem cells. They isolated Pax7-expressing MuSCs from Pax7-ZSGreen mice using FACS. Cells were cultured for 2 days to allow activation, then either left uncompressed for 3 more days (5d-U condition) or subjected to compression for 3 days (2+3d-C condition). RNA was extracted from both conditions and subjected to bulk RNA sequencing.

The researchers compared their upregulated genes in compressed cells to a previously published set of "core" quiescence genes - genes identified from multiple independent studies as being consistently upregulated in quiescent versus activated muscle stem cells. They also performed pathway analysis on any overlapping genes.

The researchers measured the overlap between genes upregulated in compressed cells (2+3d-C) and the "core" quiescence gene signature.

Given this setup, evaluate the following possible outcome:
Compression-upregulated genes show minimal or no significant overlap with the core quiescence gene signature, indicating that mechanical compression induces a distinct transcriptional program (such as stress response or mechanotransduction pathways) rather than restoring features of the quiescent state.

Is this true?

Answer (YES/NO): NO